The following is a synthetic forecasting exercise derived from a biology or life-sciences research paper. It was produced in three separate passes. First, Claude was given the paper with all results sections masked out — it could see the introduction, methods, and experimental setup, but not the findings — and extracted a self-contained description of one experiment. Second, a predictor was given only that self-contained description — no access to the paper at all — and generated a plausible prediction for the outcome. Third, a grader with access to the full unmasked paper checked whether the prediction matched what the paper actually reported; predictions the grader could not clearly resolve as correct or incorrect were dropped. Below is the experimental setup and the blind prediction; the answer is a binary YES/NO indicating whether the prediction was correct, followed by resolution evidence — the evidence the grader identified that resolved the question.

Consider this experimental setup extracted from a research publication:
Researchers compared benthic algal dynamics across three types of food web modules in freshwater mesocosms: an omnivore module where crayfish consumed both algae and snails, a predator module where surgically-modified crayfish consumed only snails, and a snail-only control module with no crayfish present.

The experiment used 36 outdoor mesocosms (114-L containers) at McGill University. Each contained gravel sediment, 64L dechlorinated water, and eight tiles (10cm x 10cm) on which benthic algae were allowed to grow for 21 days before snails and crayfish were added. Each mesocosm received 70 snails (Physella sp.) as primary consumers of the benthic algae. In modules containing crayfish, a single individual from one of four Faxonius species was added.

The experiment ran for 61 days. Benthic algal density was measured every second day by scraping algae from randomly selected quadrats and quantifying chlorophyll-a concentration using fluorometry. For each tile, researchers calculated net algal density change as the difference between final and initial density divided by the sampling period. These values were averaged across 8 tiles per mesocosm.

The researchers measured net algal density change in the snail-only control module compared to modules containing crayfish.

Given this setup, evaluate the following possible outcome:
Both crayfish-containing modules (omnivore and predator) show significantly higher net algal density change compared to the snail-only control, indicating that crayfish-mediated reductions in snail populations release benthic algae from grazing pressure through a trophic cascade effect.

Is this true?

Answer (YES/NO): NO